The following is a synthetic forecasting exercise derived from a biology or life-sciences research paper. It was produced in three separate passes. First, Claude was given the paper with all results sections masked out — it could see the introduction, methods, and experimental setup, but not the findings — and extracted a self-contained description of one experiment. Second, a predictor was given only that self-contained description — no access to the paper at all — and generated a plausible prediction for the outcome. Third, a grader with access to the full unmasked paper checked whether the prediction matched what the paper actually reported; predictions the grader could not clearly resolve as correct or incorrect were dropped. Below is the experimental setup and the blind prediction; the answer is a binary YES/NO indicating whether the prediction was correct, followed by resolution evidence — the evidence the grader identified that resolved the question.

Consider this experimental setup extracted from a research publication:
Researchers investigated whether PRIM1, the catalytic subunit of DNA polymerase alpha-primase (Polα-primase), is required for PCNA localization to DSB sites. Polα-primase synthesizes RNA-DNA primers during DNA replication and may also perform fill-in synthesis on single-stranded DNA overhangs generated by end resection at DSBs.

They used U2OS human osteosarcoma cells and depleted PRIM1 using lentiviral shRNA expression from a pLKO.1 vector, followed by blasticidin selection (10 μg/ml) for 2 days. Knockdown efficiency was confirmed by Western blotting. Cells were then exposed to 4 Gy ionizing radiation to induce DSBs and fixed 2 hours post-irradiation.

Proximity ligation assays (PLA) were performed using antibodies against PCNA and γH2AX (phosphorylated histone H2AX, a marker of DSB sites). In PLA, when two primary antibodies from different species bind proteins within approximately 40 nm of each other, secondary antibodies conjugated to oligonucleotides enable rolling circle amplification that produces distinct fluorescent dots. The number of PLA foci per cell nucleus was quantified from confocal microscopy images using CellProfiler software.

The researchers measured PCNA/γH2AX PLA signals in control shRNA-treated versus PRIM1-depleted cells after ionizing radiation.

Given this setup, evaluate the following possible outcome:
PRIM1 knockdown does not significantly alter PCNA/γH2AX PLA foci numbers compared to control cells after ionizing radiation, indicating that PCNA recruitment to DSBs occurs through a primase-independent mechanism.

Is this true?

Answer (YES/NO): NO